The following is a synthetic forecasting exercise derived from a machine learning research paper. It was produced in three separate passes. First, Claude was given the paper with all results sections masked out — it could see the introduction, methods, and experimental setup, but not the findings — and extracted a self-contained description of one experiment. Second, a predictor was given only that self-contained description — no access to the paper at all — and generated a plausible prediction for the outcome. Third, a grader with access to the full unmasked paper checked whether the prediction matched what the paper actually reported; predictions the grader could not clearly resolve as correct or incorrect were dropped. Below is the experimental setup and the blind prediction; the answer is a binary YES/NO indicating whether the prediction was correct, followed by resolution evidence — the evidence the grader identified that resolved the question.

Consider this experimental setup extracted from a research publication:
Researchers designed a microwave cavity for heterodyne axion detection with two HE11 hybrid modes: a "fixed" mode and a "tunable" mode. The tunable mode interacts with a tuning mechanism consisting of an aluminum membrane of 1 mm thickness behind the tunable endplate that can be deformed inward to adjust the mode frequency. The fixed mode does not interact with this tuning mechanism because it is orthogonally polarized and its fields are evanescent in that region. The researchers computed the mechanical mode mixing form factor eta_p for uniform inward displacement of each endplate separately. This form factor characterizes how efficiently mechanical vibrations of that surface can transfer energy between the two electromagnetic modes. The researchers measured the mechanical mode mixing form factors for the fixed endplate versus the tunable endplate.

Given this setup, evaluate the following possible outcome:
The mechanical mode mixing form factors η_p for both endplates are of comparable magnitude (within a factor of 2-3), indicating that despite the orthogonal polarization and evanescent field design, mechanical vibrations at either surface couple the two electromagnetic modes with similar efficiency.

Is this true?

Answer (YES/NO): NO